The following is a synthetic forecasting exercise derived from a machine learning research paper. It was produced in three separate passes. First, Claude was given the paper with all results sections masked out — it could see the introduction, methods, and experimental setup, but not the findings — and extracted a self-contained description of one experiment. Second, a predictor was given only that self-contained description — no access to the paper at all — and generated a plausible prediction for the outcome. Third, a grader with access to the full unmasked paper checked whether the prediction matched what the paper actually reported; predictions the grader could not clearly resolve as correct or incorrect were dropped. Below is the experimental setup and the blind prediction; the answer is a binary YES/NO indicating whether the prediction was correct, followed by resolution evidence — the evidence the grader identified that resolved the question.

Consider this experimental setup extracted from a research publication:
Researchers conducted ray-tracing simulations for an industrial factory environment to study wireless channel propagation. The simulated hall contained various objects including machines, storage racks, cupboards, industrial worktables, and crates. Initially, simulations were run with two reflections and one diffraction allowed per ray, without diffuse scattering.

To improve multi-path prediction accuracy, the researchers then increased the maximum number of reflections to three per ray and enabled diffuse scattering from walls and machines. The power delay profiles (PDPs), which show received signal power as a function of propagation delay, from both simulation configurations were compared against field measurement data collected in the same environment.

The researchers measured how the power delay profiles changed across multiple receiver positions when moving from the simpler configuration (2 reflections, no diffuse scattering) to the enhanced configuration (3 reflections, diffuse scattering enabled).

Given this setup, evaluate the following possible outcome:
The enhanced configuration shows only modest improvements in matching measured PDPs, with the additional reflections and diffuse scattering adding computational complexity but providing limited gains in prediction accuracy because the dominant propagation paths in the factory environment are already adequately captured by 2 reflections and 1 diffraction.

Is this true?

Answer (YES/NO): NO